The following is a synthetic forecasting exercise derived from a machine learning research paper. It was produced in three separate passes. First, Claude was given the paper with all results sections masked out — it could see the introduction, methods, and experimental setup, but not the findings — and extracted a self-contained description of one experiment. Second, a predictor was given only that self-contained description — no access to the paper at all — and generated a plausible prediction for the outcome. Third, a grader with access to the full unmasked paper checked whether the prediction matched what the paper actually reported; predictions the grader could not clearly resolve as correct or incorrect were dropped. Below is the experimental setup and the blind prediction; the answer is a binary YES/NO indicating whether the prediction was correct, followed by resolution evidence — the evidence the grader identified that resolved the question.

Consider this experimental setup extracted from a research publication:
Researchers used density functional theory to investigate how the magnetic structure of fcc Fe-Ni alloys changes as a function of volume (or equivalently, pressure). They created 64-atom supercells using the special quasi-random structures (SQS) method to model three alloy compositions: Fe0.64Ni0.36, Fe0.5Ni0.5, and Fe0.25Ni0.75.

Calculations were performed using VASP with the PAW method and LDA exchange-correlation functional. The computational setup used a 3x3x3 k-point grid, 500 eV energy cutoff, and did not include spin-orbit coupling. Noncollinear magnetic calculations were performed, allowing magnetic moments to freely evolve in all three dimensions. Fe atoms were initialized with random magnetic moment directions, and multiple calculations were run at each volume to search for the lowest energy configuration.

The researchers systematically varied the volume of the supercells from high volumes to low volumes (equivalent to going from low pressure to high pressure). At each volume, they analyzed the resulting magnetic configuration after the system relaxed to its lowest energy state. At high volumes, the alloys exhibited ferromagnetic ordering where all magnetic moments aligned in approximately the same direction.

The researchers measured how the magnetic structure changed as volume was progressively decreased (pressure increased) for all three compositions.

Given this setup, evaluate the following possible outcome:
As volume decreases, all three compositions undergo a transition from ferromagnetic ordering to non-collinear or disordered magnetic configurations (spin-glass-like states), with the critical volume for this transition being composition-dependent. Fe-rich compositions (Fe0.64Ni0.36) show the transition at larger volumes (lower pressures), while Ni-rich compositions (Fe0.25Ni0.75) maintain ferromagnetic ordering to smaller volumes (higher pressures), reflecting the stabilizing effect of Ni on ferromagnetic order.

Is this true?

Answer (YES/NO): YES